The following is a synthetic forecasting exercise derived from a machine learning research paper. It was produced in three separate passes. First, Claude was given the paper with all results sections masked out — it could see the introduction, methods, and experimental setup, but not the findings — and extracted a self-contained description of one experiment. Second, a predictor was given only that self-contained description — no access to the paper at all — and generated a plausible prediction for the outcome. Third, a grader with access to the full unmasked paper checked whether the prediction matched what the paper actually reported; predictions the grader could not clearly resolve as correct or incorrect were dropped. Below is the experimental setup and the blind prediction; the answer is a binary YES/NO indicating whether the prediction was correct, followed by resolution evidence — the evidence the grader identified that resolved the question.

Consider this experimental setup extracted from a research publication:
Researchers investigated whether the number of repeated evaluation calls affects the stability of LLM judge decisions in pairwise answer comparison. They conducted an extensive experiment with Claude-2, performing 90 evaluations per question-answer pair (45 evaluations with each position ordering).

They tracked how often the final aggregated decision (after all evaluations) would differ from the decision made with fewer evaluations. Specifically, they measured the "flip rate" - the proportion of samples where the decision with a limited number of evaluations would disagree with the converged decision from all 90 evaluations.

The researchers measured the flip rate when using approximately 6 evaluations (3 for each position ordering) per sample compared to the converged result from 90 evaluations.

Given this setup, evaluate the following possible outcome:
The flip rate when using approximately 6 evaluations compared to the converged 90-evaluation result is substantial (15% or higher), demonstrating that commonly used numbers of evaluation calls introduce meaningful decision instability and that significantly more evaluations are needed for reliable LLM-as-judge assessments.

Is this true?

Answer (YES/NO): NO